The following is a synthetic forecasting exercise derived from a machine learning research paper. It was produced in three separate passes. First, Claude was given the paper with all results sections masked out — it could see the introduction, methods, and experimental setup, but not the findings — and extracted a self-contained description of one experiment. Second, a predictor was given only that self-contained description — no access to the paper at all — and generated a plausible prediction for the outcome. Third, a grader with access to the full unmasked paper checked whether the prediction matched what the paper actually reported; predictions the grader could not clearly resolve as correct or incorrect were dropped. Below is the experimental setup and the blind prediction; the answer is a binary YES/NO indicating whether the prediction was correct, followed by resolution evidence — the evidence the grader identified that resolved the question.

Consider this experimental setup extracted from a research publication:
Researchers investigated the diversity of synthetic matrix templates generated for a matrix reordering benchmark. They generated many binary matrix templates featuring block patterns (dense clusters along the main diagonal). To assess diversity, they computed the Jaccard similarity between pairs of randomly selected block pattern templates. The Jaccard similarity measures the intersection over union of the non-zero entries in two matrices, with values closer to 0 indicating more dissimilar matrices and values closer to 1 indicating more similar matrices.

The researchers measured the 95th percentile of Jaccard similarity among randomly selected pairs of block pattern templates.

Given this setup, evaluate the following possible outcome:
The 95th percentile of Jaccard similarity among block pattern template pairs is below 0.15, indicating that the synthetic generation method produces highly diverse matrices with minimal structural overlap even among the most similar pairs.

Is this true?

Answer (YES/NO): NO